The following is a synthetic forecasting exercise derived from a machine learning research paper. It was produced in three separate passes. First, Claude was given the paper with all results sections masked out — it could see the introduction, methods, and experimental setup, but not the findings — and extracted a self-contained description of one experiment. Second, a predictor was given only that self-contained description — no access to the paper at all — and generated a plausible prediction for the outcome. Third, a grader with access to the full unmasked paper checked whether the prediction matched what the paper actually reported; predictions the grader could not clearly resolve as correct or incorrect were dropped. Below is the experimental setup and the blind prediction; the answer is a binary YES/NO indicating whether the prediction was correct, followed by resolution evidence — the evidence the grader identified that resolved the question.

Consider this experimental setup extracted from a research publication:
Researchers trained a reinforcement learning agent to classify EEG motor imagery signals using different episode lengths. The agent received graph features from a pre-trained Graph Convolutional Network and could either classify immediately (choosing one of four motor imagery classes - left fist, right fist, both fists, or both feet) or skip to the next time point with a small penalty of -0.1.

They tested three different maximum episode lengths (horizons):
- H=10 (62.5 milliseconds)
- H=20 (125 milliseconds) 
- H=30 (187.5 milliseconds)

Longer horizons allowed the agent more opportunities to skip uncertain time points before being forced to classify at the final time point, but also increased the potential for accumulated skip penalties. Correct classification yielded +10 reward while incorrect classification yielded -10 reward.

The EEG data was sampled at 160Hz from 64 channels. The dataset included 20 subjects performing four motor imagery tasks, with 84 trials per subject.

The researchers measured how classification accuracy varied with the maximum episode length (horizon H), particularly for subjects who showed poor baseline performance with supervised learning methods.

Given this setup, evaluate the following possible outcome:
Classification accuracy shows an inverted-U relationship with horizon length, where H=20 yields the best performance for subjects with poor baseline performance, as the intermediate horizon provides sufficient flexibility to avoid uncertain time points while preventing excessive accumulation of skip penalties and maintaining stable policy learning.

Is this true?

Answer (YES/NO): NO